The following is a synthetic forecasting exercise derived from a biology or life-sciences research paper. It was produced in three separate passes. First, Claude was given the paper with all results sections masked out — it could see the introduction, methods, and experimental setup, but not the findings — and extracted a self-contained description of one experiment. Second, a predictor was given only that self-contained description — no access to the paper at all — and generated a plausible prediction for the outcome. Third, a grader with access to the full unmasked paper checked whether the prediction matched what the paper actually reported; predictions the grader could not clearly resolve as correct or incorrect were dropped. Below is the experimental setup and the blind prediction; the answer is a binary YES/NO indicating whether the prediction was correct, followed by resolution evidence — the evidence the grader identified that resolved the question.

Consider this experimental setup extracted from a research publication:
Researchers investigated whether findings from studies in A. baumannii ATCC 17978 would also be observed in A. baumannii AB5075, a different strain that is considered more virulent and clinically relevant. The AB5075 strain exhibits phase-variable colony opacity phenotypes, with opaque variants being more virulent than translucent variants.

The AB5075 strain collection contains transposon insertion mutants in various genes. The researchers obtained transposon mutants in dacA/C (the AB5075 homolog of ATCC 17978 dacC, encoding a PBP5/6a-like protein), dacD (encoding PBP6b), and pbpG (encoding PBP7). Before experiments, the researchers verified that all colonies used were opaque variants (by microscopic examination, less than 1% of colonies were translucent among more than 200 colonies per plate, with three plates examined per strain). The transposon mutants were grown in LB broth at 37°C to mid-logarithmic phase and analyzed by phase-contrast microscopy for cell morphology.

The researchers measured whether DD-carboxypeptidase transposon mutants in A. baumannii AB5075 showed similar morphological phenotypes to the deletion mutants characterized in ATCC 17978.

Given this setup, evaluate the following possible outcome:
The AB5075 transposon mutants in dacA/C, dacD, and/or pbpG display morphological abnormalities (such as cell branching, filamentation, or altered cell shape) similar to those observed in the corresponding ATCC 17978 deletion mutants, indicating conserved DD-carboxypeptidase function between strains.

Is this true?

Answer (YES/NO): YES